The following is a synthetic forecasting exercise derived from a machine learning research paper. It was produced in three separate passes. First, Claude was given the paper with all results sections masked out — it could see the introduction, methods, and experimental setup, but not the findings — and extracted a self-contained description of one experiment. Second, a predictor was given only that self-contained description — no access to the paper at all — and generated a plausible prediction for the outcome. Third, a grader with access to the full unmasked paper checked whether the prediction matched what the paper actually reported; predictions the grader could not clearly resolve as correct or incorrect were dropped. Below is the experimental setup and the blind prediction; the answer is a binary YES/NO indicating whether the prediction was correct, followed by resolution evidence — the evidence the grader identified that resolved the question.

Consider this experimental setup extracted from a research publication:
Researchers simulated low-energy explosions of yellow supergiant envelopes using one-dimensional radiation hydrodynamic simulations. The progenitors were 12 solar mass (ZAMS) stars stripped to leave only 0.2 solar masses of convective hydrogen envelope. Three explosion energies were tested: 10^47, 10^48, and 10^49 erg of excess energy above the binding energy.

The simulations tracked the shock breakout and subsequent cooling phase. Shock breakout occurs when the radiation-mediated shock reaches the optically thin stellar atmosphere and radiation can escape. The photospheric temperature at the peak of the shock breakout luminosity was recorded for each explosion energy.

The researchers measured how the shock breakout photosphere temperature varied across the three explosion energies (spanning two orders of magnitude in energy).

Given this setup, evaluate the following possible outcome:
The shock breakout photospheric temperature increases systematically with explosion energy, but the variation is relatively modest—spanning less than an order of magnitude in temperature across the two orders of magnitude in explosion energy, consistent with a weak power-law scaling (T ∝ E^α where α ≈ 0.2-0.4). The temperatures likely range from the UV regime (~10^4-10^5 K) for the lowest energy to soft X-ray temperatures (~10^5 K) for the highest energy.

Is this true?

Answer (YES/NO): YES